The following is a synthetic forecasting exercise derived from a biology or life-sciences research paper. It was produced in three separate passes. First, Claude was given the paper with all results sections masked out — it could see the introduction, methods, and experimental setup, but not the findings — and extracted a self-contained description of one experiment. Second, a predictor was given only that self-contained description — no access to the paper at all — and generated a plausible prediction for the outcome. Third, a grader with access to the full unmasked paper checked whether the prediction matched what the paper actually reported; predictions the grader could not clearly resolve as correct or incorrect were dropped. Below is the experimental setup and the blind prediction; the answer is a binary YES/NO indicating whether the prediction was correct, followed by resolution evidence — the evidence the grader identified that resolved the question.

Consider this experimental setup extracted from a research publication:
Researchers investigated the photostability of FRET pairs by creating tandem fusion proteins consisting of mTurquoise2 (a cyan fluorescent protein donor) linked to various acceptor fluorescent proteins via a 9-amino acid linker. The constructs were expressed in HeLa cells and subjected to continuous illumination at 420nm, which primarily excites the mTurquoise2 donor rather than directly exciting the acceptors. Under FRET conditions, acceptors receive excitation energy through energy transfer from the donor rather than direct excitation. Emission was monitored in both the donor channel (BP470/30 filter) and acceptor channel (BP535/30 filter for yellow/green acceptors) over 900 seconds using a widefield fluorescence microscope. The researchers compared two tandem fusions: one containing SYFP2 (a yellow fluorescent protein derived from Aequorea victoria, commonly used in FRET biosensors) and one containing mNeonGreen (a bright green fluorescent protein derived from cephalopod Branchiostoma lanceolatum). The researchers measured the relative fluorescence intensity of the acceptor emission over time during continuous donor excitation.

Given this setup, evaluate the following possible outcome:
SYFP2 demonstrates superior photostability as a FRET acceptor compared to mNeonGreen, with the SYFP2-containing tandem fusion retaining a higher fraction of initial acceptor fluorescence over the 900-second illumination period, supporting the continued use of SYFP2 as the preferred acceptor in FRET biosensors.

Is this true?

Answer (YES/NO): NO